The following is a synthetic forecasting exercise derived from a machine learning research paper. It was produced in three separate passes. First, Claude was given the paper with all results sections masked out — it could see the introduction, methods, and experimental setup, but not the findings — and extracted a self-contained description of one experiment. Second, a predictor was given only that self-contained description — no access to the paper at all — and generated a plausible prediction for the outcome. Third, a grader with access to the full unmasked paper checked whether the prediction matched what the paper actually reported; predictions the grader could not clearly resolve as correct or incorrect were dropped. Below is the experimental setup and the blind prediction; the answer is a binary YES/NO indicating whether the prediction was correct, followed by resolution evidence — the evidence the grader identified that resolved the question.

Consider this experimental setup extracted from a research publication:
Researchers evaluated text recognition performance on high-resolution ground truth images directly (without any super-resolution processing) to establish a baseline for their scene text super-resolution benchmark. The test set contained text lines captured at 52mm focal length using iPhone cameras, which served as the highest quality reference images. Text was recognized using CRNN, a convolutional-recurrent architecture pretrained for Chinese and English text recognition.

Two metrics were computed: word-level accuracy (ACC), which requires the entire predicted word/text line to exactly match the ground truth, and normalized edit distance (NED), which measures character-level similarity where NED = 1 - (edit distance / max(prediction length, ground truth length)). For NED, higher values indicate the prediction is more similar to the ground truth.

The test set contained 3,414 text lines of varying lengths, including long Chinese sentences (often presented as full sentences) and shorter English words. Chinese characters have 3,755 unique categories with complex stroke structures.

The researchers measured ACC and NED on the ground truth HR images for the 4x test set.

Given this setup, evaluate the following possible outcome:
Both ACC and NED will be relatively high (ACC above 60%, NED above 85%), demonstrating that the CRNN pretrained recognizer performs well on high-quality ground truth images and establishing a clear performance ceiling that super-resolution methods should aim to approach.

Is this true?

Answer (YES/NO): NO